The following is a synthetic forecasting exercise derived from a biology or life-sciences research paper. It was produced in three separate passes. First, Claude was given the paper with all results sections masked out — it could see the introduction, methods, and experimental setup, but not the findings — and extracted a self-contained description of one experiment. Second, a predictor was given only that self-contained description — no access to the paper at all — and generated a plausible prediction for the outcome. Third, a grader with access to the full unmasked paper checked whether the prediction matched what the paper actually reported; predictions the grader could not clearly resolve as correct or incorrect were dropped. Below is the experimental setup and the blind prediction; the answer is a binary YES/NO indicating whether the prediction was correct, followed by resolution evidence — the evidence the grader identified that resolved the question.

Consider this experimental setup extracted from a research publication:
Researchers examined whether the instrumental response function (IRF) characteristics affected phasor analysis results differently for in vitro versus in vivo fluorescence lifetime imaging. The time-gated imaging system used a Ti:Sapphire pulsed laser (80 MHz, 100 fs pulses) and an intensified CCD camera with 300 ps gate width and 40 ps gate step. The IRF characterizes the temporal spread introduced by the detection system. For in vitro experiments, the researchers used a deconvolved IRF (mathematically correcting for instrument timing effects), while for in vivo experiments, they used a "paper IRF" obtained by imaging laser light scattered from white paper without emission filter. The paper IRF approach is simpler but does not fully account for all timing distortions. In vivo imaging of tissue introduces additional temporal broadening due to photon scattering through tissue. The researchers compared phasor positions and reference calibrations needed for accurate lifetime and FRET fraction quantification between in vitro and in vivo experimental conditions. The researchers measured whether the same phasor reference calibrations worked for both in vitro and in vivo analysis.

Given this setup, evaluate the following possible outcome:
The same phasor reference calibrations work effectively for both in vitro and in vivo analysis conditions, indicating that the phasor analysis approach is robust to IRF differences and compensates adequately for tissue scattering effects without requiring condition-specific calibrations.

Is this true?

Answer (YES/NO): NO